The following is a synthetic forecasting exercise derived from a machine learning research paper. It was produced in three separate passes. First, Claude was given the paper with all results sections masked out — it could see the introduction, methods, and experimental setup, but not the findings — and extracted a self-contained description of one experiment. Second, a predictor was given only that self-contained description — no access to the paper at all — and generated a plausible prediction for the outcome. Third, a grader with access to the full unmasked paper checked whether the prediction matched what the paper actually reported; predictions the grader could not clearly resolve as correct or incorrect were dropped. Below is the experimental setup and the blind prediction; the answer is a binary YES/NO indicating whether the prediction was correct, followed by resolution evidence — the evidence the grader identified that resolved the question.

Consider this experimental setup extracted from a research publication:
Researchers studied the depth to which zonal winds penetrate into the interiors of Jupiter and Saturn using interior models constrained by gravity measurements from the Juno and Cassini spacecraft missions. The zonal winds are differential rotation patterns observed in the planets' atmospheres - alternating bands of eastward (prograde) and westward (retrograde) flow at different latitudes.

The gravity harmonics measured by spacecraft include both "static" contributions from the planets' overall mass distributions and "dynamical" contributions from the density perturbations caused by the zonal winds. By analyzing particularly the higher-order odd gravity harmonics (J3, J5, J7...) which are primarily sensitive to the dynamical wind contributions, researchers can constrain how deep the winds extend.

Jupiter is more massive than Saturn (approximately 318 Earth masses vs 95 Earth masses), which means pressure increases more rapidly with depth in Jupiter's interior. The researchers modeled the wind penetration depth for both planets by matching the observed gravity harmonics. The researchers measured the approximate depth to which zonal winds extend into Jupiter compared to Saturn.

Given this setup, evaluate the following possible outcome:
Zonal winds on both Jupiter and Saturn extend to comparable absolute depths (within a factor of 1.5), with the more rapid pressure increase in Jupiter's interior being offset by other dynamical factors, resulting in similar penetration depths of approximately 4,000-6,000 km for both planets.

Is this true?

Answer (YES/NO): NO